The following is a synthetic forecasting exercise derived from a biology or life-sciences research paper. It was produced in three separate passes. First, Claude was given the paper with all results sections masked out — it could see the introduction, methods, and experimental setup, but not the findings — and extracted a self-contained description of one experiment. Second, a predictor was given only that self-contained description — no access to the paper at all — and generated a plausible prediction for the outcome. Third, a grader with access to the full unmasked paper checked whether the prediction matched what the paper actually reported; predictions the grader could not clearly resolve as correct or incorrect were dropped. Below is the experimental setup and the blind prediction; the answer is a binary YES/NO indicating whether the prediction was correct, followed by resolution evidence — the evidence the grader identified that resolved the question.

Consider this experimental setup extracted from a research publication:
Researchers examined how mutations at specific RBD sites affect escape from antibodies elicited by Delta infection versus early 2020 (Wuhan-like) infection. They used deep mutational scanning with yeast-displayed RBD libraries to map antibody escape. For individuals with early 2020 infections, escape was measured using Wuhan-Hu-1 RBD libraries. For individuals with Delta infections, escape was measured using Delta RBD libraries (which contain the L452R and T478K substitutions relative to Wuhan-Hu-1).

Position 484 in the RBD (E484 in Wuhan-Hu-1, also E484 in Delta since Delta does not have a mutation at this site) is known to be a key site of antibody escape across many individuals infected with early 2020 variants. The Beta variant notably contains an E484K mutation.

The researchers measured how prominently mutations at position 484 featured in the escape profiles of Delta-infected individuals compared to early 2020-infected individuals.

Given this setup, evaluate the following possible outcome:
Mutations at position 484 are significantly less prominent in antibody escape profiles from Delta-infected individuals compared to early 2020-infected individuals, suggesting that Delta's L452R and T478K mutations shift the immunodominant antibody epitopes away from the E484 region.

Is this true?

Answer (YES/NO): NO